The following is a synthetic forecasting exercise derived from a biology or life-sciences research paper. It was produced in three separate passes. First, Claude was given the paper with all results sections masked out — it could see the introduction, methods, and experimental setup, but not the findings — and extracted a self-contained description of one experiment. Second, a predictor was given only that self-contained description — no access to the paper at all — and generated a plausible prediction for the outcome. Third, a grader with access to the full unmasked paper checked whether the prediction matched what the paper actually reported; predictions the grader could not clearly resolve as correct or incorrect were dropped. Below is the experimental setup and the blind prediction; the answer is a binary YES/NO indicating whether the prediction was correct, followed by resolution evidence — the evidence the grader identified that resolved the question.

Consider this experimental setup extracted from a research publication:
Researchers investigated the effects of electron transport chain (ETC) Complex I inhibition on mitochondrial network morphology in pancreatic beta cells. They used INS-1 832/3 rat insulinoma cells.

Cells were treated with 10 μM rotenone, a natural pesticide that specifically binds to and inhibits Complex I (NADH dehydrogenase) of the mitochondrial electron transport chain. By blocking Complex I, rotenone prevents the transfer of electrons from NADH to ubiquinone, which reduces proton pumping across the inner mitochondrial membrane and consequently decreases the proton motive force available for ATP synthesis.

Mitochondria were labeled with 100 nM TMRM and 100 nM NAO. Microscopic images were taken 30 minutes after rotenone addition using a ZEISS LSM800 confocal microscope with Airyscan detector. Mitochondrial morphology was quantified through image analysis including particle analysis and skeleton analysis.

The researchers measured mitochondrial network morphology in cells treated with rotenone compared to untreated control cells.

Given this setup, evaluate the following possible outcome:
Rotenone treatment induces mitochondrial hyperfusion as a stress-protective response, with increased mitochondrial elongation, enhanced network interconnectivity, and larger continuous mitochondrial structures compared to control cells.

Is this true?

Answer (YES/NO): NO